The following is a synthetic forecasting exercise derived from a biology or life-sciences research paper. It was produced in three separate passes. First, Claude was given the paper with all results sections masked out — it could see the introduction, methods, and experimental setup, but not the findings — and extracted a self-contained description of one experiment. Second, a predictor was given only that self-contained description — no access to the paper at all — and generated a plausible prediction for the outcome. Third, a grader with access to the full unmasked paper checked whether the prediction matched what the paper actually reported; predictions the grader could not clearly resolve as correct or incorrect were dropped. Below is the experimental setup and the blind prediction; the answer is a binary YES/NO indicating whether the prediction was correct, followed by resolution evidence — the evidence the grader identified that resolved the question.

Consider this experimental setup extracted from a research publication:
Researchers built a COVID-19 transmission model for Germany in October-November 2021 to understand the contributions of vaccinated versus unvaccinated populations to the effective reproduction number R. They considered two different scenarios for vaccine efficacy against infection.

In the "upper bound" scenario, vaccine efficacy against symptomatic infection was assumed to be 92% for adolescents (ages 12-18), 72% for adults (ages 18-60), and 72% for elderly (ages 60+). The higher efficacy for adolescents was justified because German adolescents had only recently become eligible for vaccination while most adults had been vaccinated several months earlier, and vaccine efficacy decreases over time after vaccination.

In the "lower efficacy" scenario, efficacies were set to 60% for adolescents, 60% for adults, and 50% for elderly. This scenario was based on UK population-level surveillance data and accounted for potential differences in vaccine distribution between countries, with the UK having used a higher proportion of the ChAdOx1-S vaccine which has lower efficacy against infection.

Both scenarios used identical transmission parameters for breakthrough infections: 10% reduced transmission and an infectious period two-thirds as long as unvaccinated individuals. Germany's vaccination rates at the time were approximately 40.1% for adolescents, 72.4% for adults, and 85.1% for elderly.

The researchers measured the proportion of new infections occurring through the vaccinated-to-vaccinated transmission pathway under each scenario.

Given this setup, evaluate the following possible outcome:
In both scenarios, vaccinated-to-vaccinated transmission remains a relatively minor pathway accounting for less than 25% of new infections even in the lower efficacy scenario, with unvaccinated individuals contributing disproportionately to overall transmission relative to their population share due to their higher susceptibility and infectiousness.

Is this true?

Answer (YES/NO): YES